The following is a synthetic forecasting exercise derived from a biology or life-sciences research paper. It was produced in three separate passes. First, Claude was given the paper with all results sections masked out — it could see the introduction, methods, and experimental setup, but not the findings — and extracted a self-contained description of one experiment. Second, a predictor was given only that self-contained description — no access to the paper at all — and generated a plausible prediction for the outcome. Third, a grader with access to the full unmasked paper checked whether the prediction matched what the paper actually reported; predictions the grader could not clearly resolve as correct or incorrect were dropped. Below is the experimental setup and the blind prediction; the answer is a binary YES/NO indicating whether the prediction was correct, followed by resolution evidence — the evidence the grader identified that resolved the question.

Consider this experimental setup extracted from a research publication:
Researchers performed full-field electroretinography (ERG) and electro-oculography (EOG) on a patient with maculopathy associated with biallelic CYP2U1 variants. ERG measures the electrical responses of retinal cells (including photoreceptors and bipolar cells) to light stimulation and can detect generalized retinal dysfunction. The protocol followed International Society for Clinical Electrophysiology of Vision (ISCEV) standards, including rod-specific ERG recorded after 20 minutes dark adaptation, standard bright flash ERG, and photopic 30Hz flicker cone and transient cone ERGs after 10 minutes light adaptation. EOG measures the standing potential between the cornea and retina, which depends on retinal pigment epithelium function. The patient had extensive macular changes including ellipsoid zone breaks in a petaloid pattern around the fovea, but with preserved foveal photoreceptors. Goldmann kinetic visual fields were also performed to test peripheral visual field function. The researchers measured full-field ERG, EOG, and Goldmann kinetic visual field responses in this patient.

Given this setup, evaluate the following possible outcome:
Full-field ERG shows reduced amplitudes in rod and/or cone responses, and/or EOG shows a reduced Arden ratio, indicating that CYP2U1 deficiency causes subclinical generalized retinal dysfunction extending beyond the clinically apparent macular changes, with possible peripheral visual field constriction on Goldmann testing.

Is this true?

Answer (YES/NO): NO